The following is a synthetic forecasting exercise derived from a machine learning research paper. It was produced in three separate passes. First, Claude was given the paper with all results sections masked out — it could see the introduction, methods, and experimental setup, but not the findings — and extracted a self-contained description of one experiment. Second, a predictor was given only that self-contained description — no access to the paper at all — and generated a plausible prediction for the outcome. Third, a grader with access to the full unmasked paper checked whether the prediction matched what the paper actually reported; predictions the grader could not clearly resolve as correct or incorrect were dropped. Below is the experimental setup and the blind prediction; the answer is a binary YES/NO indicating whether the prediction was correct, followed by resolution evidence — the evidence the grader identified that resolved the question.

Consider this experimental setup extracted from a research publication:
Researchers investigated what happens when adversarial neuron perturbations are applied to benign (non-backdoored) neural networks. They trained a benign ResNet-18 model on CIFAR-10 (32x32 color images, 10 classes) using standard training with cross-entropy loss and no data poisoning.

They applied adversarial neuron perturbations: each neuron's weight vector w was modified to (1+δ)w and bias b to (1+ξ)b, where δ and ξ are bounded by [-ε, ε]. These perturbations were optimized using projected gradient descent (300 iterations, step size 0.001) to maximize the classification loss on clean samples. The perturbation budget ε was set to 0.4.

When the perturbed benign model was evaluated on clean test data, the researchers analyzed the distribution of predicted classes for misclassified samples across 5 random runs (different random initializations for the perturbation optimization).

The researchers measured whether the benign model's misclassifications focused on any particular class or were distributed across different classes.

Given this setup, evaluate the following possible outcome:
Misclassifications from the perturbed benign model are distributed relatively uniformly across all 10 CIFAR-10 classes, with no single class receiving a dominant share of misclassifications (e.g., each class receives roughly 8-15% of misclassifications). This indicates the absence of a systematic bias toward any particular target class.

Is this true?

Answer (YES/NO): NO